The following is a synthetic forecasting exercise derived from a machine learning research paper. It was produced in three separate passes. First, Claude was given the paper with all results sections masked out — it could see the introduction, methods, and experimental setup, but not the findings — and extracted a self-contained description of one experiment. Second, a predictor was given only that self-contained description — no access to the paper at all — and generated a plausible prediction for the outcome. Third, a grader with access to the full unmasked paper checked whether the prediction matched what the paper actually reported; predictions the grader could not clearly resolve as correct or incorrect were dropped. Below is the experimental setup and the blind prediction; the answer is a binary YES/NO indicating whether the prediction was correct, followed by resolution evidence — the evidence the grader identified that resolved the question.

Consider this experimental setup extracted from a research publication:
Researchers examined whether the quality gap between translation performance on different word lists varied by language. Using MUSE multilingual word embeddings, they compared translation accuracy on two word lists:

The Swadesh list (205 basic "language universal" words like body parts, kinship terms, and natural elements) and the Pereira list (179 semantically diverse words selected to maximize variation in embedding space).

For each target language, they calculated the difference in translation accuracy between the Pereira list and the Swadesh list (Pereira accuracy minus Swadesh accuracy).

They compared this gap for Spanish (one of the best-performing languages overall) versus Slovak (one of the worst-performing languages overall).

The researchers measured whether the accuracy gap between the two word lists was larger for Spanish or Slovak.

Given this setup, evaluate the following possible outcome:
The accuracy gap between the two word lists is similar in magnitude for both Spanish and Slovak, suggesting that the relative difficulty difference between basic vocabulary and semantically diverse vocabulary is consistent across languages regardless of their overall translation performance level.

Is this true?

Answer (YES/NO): NO